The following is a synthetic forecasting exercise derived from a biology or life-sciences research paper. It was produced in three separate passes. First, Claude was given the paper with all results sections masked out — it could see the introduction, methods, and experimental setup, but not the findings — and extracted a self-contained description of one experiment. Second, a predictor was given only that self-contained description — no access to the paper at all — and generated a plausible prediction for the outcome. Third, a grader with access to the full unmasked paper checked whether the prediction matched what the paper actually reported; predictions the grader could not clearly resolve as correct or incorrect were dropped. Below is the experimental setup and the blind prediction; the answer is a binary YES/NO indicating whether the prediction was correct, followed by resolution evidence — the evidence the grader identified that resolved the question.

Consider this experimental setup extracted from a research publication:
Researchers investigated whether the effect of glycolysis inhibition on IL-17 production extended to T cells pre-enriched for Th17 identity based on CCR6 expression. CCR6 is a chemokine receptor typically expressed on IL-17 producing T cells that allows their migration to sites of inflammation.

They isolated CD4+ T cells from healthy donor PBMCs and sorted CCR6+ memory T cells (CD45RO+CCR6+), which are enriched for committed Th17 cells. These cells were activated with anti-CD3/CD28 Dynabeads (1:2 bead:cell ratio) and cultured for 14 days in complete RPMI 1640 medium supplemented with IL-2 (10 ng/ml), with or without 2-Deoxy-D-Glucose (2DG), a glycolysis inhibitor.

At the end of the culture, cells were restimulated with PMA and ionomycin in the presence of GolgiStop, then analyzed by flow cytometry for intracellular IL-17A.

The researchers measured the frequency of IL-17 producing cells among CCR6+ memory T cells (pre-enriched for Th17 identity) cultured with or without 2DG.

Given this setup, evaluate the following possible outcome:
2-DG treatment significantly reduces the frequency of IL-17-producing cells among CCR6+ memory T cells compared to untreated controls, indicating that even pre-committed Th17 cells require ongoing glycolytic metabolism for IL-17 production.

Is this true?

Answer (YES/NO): NO